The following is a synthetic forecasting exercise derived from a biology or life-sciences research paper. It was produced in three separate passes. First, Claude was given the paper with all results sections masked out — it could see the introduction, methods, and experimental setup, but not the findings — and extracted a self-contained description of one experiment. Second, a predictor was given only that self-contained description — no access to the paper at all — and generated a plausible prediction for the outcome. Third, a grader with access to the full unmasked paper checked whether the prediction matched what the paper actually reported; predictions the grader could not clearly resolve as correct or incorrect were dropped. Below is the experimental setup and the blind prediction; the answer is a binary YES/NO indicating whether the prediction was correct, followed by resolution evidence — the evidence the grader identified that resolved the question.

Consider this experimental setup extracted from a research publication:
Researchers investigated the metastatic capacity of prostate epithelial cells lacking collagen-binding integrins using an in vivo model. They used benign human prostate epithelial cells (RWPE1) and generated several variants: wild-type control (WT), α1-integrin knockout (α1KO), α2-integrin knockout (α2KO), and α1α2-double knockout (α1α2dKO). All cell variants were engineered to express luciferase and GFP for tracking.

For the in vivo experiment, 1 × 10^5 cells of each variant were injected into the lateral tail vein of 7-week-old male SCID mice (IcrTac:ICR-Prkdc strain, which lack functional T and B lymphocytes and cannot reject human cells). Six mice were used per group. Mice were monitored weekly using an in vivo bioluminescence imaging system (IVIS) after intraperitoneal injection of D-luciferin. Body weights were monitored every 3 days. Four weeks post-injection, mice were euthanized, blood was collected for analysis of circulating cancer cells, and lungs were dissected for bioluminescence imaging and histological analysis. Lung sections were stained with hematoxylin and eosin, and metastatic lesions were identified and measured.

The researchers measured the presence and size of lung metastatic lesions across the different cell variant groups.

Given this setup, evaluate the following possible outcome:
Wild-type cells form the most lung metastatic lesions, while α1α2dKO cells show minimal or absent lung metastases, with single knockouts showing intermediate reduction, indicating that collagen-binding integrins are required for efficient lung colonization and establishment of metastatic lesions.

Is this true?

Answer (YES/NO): NO